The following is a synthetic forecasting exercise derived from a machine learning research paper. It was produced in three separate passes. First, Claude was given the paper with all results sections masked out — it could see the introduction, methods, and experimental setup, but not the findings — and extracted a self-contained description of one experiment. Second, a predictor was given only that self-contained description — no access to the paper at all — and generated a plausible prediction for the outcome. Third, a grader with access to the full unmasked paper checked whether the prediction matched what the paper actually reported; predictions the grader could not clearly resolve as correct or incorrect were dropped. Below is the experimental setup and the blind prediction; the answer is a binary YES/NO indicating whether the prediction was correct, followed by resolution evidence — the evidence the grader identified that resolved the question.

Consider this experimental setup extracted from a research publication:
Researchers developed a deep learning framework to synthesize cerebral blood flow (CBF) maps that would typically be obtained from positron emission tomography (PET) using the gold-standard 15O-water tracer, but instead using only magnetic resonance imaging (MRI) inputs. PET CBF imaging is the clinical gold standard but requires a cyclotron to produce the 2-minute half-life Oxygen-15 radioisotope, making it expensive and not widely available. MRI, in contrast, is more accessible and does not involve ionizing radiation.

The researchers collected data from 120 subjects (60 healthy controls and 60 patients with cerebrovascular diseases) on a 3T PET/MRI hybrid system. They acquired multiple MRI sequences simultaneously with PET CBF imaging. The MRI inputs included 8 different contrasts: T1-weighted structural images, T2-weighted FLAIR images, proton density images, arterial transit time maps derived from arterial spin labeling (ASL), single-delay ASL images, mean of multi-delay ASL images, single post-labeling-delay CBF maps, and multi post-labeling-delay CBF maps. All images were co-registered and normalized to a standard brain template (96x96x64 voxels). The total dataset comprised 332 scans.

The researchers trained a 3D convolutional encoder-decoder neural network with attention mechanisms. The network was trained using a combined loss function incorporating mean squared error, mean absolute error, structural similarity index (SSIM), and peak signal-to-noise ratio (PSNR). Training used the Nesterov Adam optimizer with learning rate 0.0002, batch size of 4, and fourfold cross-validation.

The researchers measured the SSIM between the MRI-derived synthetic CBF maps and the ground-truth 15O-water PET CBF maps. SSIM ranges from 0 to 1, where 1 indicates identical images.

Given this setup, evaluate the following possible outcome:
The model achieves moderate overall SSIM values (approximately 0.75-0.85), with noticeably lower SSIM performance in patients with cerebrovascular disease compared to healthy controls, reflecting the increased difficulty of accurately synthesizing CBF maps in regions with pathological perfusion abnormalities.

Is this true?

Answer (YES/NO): NO